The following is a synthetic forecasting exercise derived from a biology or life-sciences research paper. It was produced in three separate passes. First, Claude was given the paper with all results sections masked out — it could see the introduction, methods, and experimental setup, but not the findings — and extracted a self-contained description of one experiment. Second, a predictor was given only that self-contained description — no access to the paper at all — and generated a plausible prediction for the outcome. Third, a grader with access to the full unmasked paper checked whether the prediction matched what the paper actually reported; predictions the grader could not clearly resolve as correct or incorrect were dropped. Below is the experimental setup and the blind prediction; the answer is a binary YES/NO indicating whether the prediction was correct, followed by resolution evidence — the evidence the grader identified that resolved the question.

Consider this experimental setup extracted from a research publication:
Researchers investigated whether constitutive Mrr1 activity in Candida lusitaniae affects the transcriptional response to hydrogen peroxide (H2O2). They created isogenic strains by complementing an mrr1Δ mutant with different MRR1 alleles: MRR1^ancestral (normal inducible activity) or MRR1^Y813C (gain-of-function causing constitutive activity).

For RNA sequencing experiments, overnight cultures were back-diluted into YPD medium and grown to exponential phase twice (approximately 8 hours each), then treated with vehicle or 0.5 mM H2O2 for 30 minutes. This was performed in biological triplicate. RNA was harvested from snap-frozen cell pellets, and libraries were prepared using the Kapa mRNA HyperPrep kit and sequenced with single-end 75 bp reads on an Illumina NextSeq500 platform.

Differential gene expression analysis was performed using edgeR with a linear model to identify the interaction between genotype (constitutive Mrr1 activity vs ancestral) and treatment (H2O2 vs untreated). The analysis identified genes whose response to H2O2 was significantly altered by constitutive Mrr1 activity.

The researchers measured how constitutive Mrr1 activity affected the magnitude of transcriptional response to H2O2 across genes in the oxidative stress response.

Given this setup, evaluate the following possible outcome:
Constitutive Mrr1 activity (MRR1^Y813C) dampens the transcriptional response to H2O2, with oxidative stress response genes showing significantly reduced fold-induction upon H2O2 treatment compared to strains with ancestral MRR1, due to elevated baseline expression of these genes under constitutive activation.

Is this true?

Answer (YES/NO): NO